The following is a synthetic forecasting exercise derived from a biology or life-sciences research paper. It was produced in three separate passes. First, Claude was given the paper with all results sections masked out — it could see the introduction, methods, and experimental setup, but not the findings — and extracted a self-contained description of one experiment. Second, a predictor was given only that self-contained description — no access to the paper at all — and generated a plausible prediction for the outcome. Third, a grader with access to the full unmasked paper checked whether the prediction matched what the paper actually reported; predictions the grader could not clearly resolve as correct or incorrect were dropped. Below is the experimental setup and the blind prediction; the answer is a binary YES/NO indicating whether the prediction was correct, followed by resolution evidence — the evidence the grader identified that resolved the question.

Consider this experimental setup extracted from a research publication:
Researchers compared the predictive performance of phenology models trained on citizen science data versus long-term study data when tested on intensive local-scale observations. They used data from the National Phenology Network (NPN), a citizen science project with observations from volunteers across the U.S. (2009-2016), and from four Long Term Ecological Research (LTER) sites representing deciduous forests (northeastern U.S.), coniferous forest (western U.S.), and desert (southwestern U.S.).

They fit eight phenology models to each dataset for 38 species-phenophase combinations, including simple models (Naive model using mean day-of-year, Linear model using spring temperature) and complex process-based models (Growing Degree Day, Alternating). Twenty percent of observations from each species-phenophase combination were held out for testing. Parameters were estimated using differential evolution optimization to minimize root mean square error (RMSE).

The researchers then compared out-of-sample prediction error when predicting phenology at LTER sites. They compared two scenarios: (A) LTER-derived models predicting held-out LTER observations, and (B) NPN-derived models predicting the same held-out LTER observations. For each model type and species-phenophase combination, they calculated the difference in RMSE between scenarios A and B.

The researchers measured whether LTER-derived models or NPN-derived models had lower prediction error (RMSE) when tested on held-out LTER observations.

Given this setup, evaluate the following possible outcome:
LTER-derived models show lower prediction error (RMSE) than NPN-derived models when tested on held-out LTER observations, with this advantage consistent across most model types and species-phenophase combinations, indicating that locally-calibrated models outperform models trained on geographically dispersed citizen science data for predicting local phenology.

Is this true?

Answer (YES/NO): YES